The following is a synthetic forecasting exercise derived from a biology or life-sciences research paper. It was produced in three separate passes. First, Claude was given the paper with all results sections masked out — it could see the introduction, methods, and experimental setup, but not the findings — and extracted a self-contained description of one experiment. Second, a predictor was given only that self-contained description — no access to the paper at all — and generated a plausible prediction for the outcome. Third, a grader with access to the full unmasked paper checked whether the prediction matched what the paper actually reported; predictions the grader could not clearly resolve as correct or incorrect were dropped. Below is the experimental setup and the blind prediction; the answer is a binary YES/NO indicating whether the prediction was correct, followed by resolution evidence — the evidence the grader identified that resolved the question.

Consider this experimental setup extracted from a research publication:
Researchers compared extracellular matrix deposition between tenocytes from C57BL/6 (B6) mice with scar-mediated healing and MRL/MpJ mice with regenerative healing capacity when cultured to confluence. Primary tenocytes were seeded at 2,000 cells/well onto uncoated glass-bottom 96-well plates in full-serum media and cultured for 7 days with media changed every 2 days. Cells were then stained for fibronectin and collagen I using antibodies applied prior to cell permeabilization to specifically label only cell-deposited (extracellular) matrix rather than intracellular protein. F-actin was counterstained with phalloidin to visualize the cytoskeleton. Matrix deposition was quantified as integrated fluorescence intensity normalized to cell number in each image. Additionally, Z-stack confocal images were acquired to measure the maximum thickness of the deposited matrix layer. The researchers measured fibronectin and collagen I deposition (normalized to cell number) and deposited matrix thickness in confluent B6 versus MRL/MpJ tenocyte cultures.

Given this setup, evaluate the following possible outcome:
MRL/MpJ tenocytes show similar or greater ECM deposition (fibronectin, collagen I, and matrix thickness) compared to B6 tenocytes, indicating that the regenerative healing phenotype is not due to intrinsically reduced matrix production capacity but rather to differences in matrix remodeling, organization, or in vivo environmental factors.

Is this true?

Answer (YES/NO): YES